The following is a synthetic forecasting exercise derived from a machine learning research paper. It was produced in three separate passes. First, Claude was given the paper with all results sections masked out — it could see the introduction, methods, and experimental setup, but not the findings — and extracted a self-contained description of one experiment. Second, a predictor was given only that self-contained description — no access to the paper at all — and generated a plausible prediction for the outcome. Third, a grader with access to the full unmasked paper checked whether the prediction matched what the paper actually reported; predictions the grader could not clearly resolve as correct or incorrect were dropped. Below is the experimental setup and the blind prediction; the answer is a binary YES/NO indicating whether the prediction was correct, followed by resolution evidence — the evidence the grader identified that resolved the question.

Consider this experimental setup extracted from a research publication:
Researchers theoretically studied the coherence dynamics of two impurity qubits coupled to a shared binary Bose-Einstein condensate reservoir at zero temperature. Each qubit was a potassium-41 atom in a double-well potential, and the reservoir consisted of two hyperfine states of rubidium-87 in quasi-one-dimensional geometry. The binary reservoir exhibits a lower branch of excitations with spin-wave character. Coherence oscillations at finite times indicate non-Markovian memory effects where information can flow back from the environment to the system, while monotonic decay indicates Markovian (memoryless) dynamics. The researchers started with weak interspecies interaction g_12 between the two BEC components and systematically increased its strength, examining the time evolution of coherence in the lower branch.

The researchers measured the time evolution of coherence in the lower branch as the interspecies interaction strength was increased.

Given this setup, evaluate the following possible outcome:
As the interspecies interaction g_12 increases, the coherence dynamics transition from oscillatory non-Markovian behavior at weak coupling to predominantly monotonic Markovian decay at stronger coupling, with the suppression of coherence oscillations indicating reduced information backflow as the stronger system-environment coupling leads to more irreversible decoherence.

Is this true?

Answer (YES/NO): NO